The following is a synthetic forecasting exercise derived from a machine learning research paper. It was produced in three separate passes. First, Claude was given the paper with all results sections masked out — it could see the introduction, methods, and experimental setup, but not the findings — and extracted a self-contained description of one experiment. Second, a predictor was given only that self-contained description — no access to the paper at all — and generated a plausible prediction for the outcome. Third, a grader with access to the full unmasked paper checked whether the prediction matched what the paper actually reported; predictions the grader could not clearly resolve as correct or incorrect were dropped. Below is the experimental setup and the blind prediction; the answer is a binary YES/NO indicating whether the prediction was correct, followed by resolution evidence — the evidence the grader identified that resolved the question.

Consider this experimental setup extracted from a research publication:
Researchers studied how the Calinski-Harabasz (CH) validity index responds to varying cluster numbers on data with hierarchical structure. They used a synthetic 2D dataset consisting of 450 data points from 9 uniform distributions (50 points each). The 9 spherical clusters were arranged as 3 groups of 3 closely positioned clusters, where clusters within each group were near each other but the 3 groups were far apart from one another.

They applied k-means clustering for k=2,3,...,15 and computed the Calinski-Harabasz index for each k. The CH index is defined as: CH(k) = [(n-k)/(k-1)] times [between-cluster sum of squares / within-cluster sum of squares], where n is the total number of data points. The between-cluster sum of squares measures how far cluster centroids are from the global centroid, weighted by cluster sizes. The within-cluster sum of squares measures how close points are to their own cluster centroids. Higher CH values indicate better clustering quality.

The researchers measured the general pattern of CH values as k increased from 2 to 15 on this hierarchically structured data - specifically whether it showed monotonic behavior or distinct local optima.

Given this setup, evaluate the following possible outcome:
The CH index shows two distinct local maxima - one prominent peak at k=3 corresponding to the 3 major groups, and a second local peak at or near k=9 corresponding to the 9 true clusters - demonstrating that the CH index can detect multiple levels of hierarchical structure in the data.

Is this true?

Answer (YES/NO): NO